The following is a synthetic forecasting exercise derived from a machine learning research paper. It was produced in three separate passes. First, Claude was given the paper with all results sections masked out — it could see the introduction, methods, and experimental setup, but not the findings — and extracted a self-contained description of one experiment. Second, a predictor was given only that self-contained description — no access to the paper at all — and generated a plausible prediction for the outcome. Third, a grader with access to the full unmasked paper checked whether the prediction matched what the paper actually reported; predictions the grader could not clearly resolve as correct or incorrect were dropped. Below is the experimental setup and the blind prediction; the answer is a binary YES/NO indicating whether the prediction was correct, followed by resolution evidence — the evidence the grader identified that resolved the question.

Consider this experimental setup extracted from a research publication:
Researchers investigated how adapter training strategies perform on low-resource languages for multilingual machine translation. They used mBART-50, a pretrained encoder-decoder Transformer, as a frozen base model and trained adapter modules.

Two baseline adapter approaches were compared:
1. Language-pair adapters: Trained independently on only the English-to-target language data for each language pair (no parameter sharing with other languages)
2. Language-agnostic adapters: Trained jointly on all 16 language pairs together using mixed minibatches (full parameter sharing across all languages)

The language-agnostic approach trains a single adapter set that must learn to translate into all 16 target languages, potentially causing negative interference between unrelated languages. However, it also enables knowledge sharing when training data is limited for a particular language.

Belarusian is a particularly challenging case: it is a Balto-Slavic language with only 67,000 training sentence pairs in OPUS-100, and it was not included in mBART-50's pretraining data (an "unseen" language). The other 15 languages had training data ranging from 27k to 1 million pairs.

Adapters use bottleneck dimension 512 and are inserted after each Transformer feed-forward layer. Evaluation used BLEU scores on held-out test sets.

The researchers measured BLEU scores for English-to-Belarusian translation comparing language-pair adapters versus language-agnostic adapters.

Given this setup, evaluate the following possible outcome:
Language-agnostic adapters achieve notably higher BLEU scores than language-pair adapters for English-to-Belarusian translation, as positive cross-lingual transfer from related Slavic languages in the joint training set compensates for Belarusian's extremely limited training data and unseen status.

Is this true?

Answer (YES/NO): NO